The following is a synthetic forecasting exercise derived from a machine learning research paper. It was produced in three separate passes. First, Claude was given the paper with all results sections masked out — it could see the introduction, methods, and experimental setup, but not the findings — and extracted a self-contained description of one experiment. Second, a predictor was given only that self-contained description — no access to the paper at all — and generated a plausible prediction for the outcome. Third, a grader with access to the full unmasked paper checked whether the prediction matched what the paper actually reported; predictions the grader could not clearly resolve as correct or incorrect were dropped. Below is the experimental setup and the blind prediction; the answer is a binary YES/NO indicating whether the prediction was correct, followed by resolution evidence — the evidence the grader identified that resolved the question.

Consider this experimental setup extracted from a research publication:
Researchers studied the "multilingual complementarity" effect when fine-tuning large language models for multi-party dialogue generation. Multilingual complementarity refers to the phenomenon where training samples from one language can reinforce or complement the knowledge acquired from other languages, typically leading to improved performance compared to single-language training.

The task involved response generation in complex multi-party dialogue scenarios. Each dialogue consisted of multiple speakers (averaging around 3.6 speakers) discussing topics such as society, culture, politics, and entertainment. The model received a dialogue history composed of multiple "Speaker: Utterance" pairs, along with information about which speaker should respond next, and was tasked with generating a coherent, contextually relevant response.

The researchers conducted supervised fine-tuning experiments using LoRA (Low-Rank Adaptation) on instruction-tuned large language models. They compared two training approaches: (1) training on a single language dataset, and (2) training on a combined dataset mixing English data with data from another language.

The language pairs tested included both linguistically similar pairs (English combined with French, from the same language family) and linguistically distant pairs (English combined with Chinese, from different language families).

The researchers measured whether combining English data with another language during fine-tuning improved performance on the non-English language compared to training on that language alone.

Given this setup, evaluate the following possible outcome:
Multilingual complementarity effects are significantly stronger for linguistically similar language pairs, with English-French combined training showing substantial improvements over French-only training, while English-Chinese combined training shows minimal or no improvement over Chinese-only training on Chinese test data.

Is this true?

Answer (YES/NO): NO